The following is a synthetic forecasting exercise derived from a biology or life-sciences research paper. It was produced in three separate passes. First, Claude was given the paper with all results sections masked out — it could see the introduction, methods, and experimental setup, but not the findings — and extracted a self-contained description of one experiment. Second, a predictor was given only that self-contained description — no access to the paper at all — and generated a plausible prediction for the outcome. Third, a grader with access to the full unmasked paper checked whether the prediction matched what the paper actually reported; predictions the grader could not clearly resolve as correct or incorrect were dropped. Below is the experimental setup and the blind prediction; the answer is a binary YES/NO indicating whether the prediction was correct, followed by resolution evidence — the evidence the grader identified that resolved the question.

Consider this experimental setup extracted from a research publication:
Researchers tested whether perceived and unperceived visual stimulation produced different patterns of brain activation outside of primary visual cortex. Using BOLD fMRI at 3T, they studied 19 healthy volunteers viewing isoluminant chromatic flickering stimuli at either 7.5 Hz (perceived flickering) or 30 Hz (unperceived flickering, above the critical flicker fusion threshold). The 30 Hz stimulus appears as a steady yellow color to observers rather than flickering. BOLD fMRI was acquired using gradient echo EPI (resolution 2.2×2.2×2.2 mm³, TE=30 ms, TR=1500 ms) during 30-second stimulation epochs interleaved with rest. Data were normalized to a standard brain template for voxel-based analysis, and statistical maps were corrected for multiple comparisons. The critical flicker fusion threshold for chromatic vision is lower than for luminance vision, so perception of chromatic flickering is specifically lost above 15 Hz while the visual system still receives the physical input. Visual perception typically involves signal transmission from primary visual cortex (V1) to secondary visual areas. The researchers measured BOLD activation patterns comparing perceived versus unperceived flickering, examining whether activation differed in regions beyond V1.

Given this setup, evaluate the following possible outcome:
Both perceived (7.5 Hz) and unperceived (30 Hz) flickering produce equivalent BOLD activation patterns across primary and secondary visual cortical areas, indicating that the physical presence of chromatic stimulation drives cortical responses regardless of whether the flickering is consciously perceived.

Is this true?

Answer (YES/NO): NO